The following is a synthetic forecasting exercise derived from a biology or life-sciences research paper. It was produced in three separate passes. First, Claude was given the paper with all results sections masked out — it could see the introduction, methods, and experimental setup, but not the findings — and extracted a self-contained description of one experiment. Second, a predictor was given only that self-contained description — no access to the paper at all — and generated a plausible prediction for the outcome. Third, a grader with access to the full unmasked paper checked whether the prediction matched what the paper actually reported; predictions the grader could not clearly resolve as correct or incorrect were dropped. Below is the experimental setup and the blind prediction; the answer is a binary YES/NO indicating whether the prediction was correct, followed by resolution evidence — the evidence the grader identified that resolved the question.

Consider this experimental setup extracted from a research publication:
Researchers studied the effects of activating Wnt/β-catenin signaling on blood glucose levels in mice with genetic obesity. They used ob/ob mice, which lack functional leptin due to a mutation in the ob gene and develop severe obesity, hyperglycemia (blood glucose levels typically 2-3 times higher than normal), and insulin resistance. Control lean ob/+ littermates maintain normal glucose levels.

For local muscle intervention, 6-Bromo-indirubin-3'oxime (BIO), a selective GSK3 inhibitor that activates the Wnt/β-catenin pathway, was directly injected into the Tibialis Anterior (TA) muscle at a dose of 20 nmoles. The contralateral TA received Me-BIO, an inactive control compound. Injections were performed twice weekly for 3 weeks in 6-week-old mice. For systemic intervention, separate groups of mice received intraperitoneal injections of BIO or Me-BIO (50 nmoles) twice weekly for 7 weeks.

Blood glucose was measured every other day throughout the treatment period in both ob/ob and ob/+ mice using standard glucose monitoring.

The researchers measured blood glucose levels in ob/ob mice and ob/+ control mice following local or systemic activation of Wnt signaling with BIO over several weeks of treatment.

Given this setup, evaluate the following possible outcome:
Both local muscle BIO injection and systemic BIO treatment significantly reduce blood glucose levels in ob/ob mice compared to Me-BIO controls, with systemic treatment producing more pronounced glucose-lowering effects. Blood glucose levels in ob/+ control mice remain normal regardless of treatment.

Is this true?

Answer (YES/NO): YES